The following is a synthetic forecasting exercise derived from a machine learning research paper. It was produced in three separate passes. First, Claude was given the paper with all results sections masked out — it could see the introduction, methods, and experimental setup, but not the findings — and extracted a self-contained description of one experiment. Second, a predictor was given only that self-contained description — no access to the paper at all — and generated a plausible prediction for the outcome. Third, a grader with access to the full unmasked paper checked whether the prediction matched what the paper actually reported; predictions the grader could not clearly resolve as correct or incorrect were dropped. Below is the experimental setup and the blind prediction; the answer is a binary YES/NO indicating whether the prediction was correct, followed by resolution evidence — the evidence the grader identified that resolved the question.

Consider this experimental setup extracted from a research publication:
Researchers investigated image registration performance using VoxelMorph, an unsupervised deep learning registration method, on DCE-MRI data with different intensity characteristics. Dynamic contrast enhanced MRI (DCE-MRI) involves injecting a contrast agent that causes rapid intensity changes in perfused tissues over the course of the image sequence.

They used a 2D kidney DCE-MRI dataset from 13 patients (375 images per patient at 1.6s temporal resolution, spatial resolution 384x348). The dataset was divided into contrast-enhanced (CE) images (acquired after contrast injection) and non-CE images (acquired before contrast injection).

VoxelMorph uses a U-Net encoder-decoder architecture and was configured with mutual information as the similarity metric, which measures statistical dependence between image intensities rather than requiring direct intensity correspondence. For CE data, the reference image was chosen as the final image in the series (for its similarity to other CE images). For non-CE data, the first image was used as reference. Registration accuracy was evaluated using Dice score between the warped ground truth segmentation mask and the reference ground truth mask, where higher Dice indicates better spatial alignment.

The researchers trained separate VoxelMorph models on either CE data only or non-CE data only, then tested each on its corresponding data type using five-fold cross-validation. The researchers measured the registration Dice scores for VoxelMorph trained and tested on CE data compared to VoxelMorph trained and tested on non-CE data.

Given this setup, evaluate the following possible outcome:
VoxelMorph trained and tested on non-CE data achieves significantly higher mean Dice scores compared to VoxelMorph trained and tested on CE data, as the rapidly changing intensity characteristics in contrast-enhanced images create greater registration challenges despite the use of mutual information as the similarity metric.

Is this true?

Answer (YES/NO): YES